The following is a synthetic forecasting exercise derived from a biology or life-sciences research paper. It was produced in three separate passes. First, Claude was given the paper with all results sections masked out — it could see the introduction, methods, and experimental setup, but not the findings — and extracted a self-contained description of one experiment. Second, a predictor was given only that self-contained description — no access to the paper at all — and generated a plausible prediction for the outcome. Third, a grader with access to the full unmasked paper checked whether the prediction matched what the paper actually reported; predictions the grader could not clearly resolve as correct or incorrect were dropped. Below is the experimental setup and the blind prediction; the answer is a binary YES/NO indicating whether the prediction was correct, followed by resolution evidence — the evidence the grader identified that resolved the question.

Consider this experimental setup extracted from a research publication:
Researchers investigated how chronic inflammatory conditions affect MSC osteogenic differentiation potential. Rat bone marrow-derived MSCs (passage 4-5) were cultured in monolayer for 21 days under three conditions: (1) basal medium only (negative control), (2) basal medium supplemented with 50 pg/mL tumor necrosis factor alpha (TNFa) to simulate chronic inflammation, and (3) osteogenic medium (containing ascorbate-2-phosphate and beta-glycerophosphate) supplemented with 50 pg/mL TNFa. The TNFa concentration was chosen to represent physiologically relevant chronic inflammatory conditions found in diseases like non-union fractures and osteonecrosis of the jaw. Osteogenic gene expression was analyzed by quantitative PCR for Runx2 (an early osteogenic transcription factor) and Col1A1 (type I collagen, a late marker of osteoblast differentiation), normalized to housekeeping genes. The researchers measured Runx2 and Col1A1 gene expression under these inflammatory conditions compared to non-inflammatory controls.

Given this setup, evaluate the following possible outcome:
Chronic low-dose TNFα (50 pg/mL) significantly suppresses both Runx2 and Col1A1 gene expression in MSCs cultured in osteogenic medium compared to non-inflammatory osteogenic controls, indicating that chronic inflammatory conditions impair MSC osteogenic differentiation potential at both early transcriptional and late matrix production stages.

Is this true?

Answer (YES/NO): NO